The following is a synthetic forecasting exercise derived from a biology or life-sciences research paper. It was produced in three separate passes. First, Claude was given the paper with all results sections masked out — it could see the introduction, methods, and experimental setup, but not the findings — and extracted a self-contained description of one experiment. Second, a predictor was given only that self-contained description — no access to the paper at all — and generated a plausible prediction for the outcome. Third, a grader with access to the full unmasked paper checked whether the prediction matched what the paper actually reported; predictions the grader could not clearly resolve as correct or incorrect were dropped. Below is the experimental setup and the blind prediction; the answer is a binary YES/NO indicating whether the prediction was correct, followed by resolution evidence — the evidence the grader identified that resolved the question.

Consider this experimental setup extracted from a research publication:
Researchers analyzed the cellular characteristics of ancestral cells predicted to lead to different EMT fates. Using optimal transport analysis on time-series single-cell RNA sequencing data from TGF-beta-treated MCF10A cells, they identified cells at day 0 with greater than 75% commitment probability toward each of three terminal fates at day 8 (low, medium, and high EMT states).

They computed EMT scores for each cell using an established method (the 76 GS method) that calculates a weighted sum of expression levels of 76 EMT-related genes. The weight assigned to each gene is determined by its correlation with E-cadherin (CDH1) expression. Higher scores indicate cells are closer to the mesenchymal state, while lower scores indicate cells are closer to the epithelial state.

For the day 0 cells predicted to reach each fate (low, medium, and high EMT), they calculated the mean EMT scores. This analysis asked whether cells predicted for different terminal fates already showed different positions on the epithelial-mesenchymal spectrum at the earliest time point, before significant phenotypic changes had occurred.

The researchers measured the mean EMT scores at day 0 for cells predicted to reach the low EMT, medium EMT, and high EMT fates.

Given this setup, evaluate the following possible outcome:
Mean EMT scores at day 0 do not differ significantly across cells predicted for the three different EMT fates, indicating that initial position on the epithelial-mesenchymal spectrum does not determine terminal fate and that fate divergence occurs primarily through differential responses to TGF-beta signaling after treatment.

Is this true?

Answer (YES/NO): NO